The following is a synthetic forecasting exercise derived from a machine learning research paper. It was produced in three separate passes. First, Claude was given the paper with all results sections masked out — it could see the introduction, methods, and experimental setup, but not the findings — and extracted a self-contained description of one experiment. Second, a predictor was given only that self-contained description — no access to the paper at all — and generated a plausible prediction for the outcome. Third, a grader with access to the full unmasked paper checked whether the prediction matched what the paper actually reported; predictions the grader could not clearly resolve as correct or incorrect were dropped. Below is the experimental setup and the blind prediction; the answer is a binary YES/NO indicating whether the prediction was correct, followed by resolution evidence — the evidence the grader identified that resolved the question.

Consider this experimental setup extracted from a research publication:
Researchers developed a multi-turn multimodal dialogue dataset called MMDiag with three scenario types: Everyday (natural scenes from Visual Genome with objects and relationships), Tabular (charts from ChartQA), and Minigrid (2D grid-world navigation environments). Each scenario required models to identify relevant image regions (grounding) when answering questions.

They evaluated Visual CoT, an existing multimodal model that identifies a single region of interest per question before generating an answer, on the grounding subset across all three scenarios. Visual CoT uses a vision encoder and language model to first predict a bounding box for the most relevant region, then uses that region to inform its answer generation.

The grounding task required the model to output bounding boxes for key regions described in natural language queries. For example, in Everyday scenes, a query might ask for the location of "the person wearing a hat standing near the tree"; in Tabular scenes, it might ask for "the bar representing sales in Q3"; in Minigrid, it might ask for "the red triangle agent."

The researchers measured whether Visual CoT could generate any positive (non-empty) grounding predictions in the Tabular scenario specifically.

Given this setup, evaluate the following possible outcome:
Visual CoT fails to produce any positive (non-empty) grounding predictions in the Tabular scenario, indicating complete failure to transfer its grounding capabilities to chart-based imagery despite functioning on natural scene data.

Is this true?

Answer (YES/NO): YES